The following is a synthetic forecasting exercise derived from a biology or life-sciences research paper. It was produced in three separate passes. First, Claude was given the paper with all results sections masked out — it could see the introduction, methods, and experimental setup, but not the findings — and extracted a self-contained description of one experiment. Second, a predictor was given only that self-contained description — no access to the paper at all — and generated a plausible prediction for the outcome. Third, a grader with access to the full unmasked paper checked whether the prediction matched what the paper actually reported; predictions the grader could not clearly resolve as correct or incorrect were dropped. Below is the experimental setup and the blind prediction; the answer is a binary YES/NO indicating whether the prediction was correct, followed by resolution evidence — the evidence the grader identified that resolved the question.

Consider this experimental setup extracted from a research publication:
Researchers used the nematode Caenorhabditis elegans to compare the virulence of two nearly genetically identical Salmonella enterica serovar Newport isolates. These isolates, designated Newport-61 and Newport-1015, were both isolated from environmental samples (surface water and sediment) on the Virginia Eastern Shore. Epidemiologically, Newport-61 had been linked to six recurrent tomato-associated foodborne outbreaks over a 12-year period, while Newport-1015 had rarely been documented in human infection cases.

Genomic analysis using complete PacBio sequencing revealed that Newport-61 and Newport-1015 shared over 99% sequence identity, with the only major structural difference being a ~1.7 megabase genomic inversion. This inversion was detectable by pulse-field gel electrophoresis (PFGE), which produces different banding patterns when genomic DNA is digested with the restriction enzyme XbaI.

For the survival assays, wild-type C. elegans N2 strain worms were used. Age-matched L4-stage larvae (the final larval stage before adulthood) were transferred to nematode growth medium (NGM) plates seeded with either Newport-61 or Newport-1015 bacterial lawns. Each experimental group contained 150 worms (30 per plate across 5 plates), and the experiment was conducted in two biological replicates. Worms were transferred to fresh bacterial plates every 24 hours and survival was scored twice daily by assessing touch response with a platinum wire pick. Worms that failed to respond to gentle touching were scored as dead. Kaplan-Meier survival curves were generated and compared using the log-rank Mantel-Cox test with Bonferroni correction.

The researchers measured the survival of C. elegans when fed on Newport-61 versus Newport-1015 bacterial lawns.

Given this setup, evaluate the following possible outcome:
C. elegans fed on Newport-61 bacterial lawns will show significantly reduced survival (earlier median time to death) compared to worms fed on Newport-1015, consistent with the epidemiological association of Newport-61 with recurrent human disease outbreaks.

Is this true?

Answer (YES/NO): NO